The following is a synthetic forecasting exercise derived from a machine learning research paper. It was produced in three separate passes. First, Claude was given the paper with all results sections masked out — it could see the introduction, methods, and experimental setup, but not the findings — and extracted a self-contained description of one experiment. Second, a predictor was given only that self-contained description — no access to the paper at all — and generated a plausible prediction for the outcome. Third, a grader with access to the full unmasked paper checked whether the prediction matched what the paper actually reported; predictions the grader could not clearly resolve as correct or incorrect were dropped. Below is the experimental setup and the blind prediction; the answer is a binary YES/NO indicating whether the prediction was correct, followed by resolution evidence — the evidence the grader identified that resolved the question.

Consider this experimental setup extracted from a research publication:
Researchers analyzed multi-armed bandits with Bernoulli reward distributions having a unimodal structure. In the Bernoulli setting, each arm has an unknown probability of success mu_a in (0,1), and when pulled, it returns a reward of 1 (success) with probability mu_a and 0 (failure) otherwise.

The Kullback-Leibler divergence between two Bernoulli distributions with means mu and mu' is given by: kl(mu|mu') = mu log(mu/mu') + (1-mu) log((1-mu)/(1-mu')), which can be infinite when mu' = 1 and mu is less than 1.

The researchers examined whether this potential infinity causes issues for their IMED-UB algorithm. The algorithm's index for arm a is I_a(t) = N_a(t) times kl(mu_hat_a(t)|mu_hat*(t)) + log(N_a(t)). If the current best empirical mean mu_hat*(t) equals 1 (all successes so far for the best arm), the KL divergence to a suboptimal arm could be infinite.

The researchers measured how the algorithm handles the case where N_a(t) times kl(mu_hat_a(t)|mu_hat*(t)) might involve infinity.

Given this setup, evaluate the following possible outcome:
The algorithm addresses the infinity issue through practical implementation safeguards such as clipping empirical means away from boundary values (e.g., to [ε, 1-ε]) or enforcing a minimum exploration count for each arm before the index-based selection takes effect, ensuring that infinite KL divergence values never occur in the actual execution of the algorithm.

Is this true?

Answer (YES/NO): NO